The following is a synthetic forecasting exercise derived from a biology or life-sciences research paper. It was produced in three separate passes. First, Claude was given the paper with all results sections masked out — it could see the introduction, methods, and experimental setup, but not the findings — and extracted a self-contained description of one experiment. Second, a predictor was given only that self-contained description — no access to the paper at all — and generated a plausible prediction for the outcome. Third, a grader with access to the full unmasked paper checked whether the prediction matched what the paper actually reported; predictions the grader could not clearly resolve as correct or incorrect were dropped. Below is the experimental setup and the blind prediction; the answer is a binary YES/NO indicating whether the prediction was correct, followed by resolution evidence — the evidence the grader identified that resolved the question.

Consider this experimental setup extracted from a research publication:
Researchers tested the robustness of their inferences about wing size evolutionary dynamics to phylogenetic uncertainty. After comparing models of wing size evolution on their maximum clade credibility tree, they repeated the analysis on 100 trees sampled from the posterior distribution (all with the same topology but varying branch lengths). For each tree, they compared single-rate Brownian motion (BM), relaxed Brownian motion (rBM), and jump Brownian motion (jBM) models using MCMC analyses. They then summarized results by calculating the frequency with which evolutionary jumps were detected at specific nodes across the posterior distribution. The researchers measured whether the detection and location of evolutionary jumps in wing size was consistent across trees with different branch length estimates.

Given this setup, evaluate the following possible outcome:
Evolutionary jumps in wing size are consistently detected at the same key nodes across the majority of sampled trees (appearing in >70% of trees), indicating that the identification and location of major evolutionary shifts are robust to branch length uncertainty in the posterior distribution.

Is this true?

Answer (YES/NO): YES